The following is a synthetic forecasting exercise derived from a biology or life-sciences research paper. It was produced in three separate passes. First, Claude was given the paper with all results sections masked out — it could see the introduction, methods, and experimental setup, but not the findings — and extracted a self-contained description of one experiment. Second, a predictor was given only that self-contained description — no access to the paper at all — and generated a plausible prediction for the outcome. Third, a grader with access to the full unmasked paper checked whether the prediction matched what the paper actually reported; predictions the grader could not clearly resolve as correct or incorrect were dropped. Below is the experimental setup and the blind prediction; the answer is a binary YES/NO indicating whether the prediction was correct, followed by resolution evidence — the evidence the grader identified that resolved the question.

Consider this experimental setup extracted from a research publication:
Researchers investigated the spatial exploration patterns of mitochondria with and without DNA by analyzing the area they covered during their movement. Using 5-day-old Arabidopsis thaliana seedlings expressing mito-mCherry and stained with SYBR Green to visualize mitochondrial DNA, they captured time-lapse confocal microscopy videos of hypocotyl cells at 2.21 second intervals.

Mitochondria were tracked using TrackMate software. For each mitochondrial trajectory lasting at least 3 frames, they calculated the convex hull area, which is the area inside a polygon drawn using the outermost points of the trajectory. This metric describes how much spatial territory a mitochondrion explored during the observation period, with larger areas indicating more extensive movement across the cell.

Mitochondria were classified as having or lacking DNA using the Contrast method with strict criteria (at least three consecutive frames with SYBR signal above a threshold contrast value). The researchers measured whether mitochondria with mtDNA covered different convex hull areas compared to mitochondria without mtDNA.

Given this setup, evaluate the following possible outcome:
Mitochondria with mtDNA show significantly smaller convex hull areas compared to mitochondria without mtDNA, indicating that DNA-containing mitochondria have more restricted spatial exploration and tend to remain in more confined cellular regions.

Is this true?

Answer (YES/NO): NO